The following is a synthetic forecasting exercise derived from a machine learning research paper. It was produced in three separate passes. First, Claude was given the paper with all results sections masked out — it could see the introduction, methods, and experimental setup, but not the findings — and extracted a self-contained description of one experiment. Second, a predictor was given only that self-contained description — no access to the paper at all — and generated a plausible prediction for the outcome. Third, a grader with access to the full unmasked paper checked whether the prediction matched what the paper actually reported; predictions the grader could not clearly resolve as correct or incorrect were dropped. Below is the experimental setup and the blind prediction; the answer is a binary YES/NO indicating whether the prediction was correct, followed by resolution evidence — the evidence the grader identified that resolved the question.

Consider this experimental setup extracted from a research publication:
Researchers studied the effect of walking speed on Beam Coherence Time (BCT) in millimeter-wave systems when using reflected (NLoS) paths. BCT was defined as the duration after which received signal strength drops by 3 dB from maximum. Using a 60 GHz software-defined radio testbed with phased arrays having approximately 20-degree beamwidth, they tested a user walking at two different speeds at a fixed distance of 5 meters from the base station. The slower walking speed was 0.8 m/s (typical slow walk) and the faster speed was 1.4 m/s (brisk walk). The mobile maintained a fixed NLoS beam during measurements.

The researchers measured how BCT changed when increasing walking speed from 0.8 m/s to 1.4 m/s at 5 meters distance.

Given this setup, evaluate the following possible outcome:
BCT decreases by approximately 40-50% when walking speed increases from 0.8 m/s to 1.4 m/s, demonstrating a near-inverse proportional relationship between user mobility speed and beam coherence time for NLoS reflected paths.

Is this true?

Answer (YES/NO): NO